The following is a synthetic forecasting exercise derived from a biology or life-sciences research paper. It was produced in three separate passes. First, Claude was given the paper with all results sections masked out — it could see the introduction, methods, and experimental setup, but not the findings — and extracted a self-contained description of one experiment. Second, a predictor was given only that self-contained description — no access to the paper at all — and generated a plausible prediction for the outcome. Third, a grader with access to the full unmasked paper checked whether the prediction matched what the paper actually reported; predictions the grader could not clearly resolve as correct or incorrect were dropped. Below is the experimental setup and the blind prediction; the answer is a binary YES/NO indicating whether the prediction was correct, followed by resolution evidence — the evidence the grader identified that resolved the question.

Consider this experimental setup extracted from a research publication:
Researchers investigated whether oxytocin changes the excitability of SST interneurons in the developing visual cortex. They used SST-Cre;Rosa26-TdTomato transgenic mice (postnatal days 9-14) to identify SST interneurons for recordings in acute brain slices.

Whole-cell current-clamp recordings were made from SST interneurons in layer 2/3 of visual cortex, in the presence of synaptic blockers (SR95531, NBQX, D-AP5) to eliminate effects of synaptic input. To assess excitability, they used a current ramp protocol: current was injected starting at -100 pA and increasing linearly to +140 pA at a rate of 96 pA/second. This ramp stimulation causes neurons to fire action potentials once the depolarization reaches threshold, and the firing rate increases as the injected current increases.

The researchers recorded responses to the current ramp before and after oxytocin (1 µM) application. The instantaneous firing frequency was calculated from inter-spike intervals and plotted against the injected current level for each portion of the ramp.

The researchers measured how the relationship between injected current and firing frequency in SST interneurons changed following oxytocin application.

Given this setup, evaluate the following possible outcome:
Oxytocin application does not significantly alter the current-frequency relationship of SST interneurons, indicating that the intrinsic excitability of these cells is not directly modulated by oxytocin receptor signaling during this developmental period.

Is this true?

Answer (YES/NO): NO